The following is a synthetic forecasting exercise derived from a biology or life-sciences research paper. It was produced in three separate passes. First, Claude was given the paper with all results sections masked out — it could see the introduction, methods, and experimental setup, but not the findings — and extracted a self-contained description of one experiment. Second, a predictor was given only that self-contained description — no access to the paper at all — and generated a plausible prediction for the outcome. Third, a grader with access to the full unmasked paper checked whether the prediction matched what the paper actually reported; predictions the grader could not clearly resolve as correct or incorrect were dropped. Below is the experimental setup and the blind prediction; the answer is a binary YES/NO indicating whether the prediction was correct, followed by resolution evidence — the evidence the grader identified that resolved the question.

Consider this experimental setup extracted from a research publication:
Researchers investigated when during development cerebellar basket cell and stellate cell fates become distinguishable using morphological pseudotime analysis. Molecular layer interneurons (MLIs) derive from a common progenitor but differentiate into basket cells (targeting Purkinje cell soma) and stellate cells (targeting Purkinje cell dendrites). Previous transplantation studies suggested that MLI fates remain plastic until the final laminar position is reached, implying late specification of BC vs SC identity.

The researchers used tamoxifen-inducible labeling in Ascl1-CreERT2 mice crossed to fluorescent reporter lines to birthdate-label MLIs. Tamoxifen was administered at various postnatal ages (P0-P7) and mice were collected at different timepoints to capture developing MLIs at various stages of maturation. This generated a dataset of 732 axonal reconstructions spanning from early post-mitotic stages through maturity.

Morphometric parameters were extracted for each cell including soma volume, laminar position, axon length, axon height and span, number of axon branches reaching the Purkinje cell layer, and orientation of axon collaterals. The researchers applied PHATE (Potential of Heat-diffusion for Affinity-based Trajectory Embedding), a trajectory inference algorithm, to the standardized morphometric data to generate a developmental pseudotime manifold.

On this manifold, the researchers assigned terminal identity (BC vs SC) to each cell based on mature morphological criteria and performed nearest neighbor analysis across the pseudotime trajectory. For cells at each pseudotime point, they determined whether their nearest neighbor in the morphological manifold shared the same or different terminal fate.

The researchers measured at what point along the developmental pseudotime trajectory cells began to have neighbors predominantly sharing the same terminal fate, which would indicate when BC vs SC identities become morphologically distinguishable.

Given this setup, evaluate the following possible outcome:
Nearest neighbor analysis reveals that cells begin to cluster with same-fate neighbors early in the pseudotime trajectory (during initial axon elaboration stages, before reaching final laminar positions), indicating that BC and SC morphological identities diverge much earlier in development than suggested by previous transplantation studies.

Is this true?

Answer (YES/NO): YES